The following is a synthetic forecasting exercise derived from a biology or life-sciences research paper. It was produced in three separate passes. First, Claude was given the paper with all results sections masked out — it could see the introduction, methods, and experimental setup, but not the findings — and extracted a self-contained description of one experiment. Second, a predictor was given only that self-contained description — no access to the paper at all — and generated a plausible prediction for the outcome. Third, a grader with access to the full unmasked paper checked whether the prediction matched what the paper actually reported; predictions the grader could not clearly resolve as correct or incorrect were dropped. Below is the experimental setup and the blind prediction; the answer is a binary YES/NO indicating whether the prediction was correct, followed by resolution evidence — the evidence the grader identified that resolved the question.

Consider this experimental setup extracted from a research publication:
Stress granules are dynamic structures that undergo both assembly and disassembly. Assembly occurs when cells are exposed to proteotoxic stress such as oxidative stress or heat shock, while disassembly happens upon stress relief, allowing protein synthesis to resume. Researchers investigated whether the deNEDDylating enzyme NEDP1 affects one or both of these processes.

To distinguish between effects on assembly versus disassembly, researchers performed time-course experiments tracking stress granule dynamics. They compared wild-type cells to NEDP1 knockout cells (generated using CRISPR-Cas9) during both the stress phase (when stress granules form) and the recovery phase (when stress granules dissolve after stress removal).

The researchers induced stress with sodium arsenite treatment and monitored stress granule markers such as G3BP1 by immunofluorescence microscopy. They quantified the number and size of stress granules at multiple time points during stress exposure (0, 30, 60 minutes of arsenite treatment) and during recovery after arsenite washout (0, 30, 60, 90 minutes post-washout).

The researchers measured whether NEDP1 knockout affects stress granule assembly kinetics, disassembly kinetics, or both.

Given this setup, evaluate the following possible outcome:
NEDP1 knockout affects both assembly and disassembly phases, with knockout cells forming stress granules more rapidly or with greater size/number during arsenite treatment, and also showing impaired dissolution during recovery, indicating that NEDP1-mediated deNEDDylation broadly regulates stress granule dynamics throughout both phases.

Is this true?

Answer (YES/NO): NO